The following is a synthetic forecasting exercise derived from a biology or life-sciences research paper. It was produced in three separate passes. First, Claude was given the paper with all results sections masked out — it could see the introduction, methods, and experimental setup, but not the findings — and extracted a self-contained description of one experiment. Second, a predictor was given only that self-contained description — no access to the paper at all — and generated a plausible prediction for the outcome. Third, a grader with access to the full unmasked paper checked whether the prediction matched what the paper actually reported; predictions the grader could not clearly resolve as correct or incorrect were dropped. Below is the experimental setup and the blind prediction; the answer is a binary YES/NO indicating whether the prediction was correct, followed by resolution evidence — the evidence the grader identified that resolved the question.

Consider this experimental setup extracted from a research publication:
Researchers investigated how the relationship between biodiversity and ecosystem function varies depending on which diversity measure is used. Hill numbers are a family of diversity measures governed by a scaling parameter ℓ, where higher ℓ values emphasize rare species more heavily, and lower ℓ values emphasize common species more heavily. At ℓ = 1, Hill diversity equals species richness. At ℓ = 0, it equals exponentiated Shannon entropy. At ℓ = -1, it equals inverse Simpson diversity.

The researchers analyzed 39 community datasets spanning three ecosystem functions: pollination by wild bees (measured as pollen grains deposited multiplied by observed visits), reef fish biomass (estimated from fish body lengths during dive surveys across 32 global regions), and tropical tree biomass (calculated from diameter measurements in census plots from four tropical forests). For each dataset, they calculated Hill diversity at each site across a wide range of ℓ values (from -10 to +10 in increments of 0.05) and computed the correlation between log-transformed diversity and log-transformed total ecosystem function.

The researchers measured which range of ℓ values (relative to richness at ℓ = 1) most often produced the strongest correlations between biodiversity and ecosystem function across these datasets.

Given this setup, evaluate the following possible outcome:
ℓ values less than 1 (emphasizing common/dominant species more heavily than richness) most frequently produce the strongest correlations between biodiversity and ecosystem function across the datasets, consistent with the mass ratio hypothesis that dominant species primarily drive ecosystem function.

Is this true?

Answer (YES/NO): NO